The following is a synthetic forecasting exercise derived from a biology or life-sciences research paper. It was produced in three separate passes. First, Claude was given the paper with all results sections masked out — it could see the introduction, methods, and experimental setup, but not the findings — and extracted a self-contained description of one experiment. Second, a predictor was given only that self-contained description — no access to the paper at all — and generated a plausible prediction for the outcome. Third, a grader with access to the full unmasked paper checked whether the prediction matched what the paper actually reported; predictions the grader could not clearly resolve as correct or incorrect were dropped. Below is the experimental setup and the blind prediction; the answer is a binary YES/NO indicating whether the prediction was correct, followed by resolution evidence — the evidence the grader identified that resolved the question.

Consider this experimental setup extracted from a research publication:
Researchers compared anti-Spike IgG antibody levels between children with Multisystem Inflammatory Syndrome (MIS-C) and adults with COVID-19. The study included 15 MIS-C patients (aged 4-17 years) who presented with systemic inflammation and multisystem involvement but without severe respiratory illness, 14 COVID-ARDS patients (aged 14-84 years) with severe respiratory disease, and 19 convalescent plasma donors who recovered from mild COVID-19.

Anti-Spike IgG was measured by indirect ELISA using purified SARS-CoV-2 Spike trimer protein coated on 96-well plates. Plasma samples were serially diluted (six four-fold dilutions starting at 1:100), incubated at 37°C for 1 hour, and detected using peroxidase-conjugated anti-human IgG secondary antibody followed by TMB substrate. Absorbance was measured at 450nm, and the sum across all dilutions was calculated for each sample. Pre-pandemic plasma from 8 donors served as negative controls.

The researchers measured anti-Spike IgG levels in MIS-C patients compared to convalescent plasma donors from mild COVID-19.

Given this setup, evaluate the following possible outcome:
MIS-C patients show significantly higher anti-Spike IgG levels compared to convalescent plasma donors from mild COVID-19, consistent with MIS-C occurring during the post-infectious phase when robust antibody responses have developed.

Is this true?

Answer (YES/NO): NO